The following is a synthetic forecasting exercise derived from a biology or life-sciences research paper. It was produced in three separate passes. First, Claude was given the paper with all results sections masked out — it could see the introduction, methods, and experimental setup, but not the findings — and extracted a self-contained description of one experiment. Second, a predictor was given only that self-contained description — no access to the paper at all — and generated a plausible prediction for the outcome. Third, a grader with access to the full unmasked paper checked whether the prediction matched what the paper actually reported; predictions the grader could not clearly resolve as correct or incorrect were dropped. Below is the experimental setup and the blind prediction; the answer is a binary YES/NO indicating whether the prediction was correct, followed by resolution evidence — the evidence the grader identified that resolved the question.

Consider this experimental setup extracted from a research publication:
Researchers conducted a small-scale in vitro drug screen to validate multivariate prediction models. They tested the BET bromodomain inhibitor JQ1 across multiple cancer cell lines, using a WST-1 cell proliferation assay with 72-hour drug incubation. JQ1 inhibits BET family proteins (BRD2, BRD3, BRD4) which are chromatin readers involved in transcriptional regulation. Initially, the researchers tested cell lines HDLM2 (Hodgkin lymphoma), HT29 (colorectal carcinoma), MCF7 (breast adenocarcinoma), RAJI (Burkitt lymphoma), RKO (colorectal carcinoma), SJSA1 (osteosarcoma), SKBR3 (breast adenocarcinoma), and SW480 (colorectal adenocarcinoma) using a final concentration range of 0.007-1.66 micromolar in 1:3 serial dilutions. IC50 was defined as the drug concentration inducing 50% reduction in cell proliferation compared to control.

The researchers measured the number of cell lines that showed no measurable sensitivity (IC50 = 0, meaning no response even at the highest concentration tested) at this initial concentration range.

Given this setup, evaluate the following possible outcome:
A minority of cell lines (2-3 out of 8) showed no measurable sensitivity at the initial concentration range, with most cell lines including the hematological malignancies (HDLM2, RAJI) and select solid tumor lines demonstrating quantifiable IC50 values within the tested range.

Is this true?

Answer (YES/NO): NO